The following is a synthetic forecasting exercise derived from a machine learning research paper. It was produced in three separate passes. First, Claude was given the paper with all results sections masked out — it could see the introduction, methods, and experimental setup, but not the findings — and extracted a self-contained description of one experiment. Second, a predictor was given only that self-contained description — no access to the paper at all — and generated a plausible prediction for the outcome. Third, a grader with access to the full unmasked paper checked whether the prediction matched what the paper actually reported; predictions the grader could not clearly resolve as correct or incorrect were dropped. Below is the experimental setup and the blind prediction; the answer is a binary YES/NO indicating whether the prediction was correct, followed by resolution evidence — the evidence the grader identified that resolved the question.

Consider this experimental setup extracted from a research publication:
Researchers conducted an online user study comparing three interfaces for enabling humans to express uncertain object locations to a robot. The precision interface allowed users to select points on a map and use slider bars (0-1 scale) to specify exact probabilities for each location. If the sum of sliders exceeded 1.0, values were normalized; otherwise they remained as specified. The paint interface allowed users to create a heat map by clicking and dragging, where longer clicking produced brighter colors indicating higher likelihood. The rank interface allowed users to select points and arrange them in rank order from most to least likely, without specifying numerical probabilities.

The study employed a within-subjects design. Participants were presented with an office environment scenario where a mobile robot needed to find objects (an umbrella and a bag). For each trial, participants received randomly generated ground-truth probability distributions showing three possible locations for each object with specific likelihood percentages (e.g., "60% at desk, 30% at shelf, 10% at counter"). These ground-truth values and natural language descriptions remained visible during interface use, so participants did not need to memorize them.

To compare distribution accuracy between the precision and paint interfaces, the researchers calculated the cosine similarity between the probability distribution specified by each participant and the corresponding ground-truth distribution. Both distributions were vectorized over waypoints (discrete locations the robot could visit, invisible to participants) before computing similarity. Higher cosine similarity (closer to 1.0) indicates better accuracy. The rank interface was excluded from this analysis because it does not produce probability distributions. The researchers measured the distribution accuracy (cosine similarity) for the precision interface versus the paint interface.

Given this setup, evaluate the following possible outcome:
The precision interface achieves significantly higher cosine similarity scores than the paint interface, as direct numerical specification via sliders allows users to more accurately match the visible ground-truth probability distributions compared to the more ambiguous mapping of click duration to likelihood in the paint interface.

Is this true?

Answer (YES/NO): NO